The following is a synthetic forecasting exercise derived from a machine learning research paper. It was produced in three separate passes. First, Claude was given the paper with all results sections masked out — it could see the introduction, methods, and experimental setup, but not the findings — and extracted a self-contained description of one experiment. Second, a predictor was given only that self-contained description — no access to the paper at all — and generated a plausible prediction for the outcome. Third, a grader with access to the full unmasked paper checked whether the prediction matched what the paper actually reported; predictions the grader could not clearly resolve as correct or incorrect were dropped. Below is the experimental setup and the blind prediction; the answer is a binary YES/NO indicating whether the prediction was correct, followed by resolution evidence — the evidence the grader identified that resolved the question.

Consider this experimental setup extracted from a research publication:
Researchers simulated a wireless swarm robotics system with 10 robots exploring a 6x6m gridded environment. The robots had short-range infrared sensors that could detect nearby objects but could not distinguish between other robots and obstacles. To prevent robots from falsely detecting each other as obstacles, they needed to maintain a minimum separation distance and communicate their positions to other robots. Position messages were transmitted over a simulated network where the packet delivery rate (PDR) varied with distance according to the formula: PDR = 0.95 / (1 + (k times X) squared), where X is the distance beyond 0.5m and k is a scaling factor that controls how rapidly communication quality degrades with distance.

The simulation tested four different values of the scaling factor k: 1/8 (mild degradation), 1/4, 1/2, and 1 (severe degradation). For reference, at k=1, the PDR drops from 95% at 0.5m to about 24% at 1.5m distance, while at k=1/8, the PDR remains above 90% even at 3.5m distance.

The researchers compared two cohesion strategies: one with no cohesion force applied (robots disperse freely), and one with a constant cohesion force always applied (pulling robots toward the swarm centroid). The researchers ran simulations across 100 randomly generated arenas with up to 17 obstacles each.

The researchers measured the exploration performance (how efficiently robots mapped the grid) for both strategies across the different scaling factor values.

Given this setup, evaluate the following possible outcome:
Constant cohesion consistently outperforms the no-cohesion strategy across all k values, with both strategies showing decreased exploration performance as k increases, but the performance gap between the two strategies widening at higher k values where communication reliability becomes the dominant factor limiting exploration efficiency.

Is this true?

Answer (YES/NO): NO